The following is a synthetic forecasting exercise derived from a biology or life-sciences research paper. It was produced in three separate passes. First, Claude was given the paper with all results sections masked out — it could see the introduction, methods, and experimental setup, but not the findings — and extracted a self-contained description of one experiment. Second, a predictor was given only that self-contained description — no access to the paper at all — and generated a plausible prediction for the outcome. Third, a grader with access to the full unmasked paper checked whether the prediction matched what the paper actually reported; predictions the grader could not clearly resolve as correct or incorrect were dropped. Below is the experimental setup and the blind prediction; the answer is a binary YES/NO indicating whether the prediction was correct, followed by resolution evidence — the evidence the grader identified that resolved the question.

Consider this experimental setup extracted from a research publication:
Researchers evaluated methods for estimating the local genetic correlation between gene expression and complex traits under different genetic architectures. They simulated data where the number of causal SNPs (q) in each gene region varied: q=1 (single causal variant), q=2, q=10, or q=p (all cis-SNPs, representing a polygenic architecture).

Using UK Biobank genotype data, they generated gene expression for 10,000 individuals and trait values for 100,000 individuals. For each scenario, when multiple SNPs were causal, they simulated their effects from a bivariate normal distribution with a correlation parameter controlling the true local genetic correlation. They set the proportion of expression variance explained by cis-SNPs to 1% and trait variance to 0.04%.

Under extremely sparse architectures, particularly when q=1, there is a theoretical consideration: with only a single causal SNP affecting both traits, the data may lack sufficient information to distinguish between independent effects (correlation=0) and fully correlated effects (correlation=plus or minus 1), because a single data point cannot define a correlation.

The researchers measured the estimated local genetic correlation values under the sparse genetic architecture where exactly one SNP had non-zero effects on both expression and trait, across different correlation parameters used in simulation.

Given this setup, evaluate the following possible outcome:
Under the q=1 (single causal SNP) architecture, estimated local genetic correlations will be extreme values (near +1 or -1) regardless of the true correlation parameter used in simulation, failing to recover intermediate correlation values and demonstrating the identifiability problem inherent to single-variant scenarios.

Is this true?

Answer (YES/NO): YES